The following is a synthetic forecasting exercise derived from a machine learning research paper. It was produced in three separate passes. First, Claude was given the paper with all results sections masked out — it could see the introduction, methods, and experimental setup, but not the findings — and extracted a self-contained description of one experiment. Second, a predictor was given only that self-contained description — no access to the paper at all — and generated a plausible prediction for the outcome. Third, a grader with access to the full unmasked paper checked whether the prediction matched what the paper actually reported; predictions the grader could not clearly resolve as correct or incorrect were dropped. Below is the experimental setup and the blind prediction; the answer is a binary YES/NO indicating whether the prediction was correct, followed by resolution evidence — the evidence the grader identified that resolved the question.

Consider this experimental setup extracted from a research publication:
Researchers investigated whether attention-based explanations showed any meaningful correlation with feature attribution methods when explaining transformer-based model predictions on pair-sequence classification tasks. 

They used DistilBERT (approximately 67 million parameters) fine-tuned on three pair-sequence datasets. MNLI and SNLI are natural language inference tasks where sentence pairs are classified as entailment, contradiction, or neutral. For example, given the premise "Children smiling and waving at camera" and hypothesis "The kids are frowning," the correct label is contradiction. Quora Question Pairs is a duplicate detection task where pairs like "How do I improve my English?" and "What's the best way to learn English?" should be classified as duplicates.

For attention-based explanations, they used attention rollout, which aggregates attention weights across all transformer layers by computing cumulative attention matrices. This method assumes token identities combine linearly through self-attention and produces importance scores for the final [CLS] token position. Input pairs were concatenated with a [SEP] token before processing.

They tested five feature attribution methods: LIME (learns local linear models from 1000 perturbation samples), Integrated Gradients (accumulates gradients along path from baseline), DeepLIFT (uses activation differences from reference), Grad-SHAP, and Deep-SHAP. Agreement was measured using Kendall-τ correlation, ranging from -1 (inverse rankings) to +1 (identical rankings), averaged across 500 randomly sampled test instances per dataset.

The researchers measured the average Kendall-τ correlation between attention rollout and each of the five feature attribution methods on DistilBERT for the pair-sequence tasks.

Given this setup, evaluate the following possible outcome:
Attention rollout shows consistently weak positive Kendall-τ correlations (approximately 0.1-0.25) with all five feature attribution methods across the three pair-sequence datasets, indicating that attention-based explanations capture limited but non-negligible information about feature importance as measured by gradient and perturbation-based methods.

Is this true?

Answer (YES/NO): NO